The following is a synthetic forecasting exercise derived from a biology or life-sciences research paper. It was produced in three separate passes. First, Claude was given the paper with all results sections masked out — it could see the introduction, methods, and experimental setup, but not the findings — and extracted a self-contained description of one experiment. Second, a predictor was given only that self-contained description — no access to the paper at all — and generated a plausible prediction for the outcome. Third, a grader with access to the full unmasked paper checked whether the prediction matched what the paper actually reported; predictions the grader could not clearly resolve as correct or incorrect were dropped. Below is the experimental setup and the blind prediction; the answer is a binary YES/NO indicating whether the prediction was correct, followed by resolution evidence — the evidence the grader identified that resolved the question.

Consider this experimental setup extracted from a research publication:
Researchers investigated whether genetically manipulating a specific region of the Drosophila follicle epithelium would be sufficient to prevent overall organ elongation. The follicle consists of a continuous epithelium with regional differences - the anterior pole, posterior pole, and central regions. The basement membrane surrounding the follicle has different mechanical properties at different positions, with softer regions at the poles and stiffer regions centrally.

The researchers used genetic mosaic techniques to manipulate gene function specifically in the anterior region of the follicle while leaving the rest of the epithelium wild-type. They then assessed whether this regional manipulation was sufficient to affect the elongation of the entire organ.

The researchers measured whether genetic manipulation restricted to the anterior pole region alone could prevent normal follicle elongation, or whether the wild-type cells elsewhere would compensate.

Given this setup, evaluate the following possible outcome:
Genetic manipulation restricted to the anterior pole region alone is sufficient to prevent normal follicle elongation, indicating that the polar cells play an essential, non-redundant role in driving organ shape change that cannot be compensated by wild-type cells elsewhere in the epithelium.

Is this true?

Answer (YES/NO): YES